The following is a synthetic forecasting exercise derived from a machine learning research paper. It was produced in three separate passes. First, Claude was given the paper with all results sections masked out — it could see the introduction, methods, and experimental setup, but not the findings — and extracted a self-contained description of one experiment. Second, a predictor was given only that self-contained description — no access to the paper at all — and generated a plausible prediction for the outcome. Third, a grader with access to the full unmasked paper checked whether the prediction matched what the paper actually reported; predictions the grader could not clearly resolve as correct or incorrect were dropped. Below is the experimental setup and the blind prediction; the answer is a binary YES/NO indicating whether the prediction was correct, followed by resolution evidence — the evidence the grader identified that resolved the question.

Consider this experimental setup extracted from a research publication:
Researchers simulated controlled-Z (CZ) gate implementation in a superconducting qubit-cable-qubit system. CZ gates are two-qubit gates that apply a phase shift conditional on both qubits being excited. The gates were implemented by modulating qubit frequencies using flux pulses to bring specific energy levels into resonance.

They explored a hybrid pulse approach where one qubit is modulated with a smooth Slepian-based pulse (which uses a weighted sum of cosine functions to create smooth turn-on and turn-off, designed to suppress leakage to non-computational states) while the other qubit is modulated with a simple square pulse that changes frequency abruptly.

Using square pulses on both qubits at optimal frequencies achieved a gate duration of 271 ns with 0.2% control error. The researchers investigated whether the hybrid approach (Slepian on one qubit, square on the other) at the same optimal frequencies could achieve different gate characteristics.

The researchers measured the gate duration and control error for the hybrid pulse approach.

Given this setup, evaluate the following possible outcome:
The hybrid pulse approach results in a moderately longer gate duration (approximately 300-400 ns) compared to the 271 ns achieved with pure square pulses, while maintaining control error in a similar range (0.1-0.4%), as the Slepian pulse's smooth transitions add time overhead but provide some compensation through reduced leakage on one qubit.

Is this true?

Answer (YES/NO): NO